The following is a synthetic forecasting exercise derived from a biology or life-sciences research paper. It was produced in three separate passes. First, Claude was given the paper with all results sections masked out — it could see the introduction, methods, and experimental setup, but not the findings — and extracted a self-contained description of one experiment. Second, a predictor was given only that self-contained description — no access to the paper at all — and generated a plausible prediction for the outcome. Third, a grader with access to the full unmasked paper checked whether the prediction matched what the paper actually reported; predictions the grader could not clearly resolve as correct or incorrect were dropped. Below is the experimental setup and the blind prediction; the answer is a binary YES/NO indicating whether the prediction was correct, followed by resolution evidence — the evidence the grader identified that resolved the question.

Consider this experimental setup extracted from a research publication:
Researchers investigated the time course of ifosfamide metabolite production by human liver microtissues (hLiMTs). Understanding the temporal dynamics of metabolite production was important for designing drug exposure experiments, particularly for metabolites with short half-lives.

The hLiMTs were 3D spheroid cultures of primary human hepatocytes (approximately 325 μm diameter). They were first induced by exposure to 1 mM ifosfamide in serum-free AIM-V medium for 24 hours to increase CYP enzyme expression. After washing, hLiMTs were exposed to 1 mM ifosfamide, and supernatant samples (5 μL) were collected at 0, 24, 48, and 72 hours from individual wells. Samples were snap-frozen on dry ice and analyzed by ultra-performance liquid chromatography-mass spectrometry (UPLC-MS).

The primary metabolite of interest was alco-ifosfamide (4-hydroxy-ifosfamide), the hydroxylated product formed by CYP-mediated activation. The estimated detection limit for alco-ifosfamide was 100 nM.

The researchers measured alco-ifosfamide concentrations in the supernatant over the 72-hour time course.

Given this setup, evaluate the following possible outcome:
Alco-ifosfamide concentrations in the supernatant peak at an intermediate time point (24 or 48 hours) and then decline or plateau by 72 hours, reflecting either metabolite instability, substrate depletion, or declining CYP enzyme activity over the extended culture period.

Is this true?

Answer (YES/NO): NO